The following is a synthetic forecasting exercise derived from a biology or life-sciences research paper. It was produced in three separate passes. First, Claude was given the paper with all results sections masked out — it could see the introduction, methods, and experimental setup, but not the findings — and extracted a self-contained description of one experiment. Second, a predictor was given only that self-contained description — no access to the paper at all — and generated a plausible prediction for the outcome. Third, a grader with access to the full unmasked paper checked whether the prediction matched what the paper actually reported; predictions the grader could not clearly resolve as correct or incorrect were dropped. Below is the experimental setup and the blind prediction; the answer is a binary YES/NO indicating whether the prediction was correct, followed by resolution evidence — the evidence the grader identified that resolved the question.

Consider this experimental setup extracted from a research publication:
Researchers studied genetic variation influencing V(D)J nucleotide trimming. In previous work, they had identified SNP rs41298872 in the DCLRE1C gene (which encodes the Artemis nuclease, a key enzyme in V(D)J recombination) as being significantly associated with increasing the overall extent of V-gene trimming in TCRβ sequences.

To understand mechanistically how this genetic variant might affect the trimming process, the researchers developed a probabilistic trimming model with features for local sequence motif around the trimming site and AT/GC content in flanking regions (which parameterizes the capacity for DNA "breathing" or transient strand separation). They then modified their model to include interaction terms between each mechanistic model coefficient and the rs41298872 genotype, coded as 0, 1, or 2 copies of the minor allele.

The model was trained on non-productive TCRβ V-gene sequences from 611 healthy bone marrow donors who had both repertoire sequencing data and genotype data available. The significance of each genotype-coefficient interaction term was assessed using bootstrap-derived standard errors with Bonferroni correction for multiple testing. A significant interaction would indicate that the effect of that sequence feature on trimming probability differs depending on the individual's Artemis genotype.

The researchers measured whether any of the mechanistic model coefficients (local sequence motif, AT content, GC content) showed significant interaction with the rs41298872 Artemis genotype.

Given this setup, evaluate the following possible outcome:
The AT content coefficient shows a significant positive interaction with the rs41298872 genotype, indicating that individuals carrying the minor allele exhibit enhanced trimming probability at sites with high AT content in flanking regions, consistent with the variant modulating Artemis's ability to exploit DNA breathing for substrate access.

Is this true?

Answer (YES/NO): NO